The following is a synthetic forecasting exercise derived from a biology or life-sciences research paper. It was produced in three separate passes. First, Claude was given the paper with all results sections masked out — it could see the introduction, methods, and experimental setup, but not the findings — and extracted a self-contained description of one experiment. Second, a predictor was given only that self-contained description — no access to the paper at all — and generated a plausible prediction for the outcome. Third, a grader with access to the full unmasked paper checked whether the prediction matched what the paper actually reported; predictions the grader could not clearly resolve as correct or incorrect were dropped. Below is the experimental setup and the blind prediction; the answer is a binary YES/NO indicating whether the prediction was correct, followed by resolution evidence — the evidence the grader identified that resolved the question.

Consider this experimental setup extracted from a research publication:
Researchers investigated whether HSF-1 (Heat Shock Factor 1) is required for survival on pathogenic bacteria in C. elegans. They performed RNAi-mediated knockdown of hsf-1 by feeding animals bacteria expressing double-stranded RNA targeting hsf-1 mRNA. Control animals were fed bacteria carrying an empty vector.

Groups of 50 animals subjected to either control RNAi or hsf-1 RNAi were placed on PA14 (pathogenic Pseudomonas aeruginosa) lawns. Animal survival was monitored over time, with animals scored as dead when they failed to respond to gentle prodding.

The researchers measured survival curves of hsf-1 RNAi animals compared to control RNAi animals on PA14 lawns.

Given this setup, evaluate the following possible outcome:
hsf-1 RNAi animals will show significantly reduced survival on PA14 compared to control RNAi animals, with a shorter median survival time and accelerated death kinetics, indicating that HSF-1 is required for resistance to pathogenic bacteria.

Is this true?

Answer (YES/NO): YES